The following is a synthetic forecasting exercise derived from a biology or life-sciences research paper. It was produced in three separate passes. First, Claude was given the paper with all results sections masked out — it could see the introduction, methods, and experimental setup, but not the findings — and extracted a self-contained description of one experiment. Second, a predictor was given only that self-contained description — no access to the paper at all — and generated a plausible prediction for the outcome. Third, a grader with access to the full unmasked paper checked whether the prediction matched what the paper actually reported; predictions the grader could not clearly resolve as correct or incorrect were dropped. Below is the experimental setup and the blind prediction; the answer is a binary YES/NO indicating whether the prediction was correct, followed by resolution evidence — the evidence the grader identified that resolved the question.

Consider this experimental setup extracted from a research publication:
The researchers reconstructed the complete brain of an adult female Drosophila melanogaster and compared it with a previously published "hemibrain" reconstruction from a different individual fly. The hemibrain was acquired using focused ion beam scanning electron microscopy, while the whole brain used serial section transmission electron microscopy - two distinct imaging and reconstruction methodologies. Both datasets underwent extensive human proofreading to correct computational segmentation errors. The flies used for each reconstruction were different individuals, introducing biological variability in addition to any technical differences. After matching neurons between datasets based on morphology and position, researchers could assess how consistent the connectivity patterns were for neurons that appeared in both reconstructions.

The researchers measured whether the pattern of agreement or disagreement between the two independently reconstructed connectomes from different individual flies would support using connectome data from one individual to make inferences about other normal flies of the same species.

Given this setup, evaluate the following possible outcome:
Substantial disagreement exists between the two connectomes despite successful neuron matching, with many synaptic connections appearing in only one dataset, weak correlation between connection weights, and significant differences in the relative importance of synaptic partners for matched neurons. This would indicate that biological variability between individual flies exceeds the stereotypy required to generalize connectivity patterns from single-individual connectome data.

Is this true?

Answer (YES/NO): NO